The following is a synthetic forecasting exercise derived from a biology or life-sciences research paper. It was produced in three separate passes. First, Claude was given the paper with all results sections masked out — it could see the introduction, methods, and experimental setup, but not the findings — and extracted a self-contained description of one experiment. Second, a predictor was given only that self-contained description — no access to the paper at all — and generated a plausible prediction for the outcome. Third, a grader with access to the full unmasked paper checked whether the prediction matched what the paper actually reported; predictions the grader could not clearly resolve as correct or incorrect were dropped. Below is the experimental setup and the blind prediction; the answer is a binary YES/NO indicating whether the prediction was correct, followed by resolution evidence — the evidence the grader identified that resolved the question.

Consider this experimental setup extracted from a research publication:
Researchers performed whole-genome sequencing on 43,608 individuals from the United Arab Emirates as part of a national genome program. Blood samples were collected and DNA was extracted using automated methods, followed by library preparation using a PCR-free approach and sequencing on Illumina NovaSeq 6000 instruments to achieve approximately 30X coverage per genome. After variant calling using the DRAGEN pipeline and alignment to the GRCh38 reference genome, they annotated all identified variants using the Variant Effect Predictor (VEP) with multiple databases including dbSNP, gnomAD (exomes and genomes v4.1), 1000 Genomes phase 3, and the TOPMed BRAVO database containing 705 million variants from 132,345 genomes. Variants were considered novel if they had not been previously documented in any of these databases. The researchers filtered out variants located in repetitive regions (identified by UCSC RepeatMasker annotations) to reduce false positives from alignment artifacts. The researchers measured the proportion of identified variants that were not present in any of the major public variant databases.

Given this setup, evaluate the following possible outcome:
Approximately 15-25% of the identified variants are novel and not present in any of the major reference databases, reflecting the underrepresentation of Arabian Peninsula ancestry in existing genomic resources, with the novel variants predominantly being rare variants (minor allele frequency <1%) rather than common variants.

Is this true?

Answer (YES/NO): NO